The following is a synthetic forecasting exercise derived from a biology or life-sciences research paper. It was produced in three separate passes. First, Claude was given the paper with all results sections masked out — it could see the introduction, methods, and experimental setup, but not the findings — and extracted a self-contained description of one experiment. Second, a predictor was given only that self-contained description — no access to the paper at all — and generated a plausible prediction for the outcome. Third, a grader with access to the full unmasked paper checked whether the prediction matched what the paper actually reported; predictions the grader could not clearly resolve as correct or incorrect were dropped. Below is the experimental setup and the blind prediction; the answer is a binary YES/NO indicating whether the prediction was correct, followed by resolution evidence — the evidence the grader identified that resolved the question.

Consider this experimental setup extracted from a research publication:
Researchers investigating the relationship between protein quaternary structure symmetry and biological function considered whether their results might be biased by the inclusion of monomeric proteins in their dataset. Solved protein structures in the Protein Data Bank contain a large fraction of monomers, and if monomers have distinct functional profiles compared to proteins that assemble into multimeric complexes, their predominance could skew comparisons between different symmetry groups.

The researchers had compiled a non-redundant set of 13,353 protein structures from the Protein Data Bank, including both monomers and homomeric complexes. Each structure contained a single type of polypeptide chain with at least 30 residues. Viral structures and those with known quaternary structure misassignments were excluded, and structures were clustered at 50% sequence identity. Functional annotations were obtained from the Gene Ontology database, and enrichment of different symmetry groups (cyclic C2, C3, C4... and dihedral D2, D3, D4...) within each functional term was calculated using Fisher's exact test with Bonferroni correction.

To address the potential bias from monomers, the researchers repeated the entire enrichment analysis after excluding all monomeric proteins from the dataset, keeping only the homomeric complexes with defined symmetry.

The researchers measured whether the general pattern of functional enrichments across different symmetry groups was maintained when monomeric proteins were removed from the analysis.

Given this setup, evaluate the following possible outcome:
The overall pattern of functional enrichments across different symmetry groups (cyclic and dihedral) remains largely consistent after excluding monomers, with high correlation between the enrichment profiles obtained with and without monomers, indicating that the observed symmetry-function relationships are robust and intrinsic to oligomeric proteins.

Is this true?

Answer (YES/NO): YES